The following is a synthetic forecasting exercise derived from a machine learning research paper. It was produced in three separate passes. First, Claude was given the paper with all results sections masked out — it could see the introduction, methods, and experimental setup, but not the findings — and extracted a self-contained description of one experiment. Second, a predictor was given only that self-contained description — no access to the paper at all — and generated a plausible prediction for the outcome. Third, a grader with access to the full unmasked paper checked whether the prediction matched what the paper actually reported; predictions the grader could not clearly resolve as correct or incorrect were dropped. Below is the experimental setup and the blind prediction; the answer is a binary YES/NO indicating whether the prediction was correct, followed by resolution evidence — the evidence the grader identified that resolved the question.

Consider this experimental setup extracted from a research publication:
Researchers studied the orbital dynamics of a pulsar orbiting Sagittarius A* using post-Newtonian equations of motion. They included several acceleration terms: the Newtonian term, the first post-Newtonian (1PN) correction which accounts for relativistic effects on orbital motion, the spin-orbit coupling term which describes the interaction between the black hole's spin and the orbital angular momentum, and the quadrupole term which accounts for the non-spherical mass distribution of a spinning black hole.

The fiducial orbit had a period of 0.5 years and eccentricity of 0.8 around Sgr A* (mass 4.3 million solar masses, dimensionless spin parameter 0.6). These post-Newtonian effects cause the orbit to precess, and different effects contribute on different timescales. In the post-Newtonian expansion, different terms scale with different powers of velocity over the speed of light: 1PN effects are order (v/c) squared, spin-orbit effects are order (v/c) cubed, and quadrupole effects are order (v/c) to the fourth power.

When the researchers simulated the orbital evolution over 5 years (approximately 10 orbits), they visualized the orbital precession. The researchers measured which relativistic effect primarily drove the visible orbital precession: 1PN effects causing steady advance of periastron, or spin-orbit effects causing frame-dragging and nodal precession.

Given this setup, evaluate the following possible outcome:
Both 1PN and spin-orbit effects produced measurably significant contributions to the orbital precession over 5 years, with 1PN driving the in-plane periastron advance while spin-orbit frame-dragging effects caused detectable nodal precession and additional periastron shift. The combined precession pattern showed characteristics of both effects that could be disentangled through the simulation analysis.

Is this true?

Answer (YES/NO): YES